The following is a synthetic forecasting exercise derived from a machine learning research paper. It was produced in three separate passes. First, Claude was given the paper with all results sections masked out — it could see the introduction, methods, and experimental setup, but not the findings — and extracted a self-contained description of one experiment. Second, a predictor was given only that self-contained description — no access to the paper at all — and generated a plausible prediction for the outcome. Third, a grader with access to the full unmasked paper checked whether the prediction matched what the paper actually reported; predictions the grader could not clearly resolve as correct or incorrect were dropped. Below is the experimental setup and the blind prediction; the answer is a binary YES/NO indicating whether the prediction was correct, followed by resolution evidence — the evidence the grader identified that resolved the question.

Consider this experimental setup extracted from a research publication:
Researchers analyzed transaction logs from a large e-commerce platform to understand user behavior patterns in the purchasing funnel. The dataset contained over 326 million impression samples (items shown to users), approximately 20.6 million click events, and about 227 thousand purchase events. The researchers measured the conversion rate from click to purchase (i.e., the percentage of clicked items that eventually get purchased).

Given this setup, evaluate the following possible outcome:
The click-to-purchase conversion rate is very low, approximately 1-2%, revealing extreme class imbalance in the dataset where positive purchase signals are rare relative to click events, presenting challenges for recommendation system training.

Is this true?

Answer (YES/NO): YES